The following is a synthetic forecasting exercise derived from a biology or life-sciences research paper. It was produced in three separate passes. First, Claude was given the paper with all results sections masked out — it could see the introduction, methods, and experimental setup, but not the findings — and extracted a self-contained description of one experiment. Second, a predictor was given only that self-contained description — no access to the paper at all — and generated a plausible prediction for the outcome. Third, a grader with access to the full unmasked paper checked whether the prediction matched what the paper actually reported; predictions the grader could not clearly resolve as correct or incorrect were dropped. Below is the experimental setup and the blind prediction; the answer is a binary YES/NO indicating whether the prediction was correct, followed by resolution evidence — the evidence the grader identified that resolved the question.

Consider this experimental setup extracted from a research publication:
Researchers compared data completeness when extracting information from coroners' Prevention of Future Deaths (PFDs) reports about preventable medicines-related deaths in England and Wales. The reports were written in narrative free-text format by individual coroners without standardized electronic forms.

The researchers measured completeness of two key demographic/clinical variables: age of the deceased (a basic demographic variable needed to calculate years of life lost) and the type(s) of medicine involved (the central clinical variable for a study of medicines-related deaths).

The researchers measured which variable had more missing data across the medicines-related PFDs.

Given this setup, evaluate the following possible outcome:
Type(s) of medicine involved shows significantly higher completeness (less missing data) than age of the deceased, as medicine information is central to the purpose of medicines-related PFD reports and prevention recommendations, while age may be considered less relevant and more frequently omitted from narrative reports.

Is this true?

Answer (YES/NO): YES